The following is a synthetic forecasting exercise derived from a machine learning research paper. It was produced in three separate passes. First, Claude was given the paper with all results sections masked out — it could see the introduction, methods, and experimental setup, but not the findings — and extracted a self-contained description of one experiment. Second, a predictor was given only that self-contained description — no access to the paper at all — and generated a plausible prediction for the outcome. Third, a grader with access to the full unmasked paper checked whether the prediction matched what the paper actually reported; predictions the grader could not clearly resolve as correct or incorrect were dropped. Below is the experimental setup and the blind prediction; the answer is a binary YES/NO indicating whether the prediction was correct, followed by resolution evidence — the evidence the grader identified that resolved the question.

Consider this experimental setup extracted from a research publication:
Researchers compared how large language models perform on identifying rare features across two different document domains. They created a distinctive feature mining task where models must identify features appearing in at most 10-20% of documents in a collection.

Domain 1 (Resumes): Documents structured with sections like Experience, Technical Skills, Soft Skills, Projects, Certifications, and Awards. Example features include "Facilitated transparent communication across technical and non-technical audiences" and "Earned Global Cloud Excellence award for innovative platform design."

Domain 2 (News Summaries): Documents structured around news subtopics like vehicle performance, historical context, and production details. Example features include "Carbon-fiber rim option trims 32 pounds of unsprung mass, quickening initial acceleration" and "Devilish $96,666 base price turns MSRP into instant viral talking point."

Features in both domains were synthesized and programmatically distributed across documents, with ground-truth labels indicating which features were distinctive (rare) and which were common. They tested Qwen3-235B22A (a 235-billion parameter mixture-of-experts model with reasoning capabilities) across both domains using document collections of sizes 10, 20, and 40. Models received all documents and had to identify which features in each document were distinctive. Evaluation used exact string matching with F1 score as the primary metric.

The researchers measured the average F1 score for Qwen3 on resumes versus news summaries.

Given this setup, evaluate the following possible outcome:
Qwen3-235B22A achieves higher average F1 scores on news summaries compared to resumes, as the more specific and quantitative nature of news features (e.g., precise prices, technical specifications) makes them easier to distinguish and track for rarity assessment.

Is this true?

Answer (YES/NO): NO